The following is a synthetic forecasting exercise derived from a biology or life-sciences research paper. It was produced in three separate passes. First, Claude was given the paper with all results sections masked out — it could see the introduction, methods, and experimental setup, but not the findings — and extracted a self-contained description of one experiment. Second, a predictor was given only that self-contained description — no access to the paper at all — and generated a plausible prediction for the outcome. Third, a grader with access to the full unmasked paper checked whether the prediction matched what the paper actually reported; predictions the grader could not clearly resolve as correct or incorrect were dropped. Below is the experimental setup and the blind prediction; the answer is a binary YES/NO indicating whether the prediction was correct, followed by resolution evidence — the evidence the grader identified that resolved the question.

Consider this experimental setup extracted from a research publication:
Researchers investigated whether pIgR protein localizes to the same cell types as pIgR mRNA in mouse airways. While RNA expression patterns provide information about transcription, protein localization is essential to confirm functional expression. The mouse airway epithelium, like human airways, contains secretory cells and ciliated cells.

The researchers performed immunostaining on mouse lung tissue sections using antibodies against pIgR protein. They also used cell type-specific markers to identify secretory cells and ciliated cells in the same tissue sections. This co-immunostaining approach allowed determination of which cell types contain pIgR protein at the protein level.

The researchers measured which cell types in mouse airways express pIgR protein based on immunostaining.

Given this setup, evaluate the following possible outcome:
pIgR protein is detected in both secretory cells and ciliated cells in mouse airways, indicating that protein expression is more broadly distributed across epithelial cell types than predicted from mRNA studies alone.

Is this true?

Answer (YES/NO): NO